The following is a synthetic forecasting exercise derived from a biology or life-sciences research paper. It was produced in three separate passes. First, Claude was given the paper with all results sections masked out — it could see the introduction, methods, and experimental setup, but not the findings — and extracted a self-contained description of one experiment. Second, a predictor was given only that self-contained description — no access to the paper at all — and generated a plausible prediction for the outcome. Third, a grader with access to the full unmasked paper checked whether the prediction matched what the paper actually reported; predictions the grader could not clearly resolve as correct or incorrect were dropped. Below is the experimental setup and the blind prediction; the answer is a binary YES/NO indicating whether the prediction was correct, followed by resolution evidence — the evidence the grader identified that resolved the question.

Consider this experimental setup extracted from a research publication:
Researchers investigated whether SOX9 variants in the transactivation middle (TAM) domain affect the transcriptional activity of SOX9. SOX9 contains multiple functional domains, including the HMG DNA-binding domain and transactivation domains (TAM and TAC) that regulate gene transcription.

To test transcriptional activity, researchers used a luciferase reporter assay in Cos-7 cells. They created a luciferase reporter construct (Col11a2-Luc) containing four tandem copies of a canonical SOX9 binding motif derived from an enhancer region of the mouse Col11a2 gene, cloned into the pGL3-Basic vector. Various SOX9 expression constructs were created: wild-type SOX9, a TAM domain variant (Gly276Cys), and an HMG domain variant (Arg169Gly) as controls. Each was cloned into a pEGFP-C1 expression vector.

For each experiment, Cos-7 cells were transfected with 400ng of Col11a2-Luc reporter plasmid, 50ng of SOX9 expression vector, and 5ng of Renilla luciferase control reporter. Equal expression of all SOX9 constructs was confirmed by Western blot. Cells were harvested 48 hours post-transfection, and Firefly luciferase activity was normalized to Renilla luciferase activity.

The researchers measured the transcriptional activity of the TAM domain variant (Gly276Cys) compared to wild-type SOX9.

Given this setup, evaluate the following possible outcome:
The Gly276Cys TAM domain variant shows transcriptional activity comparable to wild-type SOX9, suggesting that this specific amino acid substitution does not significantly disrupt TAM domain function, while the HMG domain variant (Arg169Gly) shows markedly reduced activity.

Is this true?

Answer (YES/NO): YES